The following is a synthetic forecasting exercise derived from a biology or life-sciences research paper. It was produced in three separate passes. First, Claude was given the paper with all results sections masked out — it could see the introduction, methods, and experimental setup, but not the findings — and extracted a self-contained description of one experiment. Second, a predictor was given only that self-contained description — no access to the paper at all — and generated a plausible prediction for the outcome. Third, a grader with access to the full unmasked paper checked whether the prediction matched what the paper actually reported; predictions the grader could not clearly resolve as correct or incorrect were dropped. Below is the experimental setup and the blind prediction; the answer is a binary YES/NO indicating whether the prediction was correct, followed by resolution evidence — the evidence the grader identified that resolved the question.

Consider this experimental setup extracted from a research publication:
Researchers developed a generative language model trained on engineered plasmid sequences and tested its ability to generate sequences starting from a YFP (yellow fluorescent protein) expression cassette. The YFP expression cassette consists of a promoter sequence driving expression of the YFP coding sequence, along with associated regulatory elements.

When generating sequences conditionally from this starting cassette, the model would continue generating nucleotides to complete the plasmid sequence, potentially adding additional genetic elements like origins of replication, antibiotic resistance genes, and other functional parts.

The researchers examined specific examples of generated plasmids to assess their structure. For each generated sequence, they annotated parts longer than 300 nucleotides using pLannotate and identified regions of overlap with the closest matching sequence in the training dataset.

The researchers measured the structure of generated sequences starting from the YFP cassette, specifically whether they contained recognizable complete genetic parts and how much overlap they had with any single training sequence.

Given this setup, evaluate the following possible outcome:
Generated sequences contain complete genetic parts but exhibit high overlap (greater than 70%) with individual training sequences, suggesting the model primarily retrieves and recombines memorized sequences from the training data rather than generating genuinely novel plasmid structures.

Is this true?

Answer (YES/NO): NO